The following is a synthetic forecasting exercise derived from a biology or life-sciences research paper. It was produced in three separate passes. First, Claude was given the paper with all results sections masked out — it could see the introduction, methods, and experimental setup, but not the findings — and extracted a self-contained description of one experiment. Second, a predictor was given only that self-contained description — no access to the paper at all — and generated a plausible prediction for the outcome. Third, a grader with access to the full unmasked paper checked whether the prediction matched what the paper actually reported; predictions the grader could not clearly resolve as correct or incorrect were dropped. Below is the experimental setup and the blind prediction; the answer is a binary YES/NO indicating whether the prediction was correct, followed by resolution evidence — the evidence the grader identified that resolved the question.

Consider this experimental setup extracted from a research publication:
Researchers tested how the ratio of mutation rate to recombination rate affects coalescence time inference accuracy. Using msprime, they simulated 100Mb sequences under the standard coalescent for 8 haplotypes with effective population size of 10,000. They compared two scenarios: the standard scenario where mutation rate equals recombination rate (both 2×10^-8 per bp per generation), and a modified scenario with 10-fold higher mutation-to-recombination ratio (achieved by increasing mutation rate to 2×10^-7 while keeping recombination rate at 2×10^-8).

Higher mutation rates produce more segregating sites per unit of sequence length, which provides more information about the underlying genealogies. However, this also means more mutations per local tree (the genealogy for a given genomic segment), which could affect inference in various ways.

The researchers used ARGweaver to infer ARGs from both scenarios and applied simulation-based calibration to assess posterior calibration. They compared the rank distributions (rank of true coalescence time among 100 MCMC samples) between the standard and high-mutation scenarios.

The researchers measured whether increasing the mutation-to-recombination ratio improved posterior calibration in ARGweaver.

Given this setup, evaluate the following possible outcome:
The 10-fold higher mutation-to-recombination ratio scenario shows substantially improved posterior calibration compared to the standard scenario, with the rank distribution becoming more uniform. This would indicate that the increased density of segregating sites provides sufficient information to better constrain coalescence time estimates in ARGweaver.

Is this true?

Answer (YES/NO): NO